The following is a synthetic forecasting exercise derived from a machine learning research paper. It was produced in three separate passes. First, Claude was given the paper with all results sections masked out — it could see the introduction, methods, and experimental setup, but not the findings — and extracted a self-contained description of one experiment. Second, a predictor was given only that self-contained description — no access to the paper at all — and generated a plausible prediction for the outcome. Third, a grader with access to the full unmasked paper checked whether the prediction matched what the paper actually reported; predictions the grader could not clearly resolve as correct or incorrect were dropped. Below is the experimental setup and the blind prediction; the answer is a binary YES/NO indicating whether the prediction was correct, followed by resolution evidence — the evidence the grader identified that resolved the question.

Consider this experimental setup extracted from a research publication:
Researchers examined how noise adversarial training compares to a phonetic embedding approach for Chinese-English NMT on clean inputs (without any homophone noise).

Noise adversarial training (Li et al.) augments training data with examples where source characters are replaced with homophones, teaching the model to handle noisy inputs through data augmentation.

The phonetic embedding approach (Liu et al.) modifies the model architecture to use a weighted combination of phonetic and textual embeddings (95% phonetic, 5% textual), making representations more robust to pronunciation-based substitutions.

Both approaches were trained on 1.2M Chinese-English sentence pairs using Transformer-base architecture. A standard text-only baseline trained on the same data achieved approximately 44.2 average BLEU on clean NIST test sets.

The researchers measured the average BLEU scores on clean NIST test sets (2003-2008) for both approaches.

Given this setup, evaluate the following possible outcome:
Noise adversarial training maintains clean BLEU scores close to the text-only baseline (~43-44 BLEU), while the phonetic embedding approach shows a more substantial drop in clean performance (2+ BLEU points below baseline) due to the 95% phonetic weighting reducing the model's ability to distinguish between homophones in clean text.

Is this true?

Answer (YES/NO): NO